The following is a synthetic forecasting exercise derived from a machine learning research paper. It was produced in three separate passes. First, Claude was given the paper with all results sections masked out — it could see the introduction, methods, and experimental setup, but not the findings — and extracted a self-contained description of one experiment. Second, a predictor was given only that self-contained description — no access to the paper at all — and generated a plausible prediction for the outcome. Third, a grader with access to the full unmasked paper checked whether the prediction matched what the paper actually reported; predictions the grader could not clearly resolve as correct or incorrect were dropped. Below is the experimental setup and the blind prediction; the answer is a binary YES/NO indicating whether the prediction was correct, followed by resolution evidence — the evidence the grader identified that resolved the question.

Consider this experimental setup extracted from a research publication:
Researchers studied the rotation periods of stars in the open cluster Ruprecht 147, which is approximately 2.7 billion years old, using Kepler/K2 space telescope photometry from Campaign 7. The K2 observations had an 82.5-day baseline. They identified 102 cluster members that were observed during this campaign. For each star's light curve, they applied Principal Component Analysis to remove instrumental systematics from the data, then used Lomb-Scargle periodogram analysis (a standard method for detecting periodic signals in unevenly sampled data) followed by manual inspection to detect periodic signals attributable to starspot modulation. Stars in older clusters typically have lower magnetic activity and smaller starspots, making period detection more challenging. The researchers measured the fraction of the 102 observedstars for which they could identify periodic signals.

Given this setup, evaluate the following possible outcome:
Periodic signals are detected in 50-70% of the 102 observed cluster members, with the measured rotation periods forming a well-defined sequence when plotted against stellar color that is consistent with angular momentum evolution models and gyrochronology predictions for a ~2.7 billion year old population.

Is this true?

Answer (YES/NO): NO